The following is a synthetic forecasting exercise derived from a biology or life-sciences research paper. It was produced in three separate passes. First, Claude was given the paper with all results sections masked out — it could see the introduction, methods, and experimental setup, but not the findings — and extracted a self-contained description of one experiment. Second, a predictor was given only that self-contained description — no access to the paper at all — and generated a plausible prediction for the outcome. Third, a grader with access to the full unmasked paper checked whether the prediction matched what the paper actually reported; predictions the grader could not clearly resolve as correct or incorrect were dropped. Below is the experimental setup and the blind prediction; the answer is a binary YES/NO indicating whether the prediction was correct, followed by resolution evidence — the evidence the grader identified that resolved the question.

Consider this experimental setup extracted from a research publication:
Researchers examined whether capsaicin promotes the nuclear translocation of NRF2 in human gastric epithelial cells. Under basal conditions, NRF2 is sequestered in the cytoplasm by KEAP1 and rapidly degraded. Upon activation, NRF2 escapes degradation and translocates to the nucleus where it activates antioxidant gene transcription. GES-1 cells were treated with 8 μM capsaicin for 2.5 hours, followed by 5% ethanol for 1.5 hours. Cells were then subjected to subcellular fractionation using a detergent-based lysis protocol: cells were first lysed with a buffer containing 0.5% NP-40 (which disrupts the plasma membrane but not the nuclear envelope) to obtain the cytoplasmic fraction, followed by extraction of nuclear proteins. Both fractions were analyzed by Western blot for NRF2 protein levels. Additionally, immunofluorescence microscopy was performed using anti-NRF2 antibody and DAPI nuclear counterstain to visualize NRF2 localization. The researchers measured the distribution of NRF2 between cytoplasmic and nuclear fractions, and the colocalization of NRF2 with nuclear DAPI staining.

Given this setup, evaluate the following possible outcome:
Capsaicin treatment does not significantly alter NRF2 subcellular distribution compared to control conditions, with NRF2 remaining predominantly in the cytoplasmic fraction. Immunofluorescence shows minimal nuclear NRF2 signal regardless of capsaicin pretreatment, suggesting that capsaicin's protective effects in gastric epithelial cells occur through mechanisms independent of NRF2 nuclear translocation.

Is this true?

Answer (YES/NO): NO